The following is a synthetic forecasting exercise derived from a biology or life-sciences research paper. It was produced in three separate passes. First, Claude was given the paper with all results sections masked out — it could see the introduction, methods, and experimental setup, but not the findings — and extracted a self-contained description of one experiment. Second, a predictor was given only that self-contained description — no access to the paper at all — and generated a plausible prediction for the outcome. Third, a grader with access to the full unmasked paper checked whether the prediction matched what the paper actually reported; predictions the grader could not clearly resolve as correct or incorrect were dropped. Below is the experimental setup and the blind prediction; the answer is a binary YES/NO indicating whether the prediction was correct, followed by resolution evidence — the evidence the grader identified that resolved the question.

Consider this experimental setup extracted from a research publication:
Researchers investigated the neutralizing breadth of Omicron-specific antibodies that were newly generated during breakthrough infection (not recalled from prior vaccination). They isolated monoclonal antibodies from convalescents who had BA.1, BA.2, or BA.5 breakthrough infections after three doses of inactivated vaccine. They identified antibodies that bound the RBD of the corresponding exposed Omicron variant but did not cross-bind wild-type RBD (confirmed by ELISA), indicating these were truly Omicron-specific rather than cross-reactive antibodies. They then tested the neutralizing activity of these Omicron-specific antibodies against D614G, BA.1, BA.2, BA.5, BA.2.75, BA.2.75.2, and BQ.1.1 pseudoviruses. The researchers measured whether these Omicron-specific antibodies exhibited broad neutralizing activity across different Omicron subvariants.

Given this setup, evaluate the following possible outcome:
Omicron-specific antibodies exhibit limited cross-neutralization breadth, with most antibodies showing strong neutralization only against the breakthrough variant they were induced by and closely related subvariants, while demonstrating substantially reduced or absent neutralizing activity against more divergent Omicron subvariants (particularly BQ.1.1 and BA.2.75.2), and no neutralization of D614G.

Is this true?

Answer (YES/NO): YES